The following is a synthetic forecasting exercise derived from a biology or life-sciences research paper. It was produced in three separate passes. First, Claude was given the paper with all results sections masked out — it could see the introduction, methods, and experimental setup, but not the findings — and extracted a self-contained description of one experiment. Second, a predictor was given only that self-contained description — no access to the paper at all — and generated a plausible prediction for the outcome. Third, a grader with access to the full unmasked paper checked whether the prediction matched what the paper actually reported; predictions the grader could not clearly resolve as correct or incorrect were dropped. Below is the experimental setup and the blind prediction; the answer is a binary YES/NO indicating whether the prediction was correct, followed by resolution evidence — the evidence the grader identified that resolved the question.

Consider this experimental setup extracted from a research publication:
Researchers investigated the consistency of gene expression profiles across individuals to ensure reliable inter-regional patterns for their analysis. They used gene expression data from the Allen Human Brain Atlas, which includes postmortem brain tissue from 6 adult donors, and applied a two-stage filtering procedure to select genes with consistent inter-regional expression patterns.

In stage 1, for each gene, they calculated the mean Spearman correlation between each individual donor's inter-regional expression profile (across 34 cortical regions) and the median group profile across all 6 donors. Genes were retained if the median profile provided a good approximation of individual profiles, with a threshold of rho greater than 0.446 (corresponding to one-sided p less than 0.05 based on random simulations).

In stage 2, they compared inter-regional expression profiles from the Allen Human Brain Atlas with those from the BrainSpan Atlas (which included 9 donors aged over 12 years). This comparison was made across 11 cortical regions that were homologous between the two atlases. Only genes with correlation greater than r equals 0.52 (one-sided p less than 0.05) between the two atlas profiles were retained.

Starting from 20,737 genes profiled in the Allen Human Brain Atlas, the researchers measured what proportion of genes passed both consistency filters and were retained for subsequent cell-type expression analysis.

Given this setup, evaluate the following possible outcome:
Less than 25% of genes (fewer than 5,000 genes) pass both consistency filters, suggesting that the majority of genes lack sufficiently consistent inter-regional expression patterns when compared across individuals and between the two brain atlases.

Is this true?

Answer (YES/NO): YES